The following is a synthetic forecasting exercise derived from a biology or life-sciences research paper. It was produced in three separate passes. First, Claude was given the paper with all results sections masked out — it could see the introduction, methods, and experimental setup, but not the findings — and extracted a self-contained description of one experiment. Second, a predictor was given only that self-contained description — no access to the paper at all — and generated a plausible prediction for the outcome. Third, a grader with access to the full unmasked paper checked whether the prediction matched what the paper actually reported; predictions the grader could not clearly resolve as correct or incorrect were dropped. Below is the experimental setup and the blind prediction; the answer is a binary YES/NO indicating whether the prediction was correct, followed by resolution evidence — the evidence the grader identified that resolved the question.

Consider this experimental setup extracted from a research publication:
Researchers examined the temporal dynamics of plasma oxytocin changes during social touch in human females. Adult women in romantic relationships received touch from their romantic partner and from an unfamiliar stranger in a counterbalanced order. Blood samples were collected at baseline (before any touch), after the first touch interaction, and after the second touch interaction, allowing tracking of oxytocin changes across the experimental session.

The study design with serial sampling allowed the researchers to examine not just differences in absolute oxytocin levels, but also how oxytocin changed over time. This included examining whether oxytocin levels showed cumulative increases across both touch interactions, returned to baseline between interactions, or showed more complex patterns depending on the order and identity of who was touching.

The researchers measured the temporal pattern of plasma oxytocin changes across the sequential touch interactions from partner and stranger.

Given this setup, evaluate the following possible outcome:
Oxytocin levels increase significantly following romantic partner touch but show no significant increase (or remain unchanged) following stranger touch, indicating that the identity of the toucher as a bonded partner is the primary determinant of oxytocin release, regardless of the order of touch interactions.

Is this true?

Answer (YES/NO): NO